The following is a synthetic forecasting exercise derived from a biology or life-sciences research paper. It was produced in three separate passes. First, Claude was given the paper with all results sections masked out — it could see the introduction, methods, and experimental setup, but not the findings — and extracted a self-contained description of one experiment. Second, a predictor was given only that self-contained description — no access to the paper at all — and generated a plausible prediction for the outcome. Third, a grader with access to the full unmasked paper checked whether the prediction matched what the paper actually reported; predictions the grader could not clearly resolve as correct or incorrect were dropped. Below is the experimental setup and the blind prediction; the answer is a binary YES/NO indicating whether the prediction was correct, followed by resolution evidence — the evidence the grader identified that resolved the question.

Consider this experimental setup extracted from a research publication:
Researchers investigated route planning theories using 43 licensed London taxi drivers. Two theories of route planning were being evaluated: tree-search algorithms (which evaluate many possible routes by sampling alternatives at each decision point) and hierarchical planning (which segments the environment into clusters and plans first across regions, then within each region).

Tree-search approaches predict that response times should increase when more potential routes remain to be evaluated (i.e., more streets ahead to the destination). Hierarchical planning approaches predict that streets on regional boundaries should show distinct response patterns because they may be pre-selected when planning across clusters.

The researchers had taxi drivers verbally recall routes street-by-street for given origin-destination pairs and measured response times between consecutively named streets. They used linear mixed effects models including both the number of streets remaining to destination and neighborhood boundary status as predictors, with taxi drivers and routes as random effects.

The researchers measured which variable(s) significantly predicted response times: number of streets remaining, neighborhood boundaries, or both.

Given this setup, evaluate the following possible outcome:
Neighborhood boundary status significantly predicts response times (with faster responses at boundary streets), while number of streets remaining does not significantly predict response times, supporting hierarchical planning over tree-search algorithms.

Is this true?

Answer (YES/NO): NO